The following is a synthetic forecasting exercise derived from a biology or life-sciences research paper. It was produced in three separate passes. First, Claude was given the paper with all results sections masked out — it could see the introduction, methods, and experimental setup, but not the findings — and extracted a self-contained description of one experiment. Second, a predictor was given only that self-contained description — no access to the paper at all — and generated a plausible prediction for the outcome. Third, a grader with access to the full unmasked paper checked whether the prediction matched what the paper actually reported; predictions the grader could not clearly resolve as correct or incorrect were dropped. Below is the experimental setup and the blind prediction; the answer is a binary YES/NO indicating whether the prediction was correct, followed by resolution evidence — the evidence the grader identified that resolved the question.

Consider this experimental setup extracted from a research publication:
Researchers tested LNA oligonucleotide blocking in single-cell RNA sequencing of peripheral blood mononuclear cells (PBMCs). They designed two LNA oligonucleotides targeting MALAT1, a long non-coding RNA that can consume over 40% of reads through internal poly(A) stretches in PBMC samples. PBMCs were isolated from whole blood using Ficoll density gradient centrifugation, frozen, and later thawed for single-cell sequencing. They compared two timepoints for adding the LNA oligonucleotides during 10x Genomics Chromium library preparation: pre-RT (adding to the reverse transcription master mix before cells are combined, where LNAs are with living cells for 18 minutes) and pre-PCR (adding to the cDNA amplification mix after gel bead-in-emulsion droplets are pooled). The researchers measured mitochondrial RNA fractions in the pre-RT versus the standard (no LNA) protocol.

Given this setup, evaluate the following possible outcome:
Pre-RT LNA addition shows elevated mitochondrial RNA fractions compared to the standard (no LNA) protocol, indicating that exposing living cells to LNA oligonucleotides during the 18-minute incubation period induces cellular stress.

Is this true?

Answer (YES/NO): YES